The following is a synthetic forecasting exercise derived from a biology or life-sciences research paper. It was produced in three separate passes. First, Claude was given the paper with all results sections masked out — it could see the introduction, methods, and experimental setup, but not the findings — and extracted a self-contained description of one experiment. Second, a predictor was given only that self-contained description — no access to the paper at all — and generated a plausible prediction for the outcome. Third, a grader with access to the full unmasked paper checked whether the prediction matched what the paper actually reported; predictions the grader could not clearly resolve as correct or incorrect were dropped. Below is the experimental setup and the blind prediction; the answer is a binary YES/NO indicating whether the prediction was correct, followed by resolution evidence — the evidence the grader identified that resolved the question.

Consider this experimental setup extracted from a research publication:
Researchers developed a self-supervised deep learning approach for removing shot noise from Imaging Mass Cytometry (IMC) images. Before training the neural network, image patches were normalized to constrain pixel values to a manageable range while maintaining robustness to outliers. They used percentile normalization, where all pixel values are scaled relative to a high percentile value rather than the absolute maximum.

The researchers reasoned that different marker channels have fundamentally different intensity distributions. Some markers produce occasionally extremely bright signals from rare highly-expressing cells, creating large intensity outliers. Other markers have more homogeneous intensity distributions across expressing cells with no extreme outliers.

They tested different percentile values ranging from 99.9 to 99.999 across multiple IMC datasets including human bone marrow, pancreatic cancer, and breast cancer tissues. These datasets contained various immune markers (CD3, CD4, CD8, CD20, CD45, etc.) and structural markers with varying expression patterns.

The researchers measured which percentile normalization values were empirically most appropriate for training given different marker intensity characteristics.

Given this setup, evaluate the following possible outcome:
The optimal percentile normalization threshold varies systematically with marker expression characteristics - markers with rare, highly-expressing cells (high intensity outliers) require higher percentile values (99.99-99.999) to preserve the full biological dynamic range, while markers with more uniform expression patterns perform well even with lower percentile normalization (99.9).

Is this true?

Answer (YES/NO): NO